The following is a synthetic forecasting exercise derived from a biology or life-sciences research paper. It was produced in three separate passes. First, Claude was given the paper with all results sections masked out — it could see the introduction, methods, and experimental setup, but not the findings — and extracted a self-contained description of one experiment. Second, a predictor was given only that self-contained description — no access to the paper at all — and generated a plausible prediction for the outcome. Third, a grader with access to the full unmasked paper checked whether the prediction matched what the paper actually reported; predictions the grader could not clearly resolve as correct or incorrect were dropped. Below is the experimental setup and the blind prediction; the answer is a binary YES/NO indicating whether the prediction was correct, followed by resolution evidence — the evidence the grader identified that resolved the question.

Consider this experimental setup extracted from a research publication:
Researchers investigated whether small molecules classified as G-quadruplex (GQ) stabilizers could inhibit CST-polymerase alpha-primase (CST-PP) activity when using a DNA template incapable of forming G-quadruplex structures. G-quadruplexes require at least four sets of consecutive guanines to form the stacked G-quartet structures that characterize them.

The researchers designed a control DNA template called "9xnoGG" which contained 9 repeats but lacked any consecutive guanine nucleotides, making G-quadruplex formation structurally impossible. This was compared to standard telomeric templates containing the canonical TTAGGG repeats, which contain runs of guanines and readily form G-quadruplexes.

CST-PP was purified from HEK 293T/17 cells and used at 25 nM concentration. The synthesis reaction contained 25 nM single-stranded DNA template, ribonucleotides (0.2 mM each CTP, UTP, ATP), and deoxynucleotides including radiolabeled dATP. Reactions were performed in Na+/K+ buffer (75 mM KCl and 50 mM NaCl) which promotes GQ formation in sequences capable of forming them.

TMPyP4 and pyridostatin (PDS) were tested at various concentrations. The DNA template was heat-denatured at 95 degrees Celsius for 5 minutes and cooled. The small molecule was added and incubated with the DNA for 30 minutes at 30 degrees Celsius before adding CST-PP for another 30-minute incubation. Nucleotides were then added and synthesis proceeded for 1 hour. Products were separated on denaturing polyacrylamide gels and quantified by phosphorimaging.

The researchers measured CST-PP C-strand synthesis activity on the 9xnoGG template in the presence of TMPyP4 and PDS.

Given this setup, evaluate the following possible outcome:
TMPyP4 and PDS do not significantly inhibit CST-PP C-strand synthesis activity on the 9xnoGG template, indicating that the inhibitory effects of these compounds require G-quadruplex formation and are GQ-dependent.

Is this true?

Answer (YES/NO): NO